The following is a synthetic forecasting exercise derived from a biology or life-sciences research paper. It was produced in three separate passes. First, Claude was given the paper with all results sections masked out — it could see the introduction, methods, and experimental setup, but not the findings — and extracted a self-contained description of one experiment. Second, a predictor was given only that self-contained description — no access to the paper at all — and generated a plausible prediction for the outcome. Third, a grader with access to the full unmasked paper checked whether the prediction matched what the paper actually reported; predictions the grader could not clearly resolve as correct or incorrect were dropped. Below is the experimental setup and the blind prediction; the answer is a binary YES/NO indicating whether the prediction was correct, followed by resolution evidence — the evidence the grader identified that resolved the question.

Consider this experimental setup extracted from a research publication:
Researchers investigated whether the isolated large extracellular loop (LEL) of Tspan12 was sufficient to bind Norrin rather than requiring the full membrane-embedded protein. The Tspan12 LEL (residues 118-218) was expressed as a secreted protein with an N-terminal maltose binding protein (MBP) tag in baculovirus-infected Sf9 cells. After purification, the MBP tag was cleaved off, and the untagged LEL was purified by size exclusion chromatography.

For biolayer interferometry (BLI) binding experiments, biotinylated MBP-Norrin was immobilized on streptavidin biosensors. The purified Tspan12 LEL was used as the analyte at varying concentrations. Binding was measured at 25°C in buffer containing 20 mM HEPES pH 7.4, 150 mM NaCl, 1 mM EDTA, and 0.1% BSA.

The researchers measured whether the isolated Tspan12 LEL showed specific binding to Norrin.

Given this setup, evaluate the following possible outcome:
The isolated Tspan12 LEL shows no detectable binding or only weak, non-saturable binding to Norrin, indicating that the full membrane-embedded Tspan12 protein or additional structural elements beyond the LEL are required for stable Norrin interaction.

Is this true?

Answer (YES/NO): NO